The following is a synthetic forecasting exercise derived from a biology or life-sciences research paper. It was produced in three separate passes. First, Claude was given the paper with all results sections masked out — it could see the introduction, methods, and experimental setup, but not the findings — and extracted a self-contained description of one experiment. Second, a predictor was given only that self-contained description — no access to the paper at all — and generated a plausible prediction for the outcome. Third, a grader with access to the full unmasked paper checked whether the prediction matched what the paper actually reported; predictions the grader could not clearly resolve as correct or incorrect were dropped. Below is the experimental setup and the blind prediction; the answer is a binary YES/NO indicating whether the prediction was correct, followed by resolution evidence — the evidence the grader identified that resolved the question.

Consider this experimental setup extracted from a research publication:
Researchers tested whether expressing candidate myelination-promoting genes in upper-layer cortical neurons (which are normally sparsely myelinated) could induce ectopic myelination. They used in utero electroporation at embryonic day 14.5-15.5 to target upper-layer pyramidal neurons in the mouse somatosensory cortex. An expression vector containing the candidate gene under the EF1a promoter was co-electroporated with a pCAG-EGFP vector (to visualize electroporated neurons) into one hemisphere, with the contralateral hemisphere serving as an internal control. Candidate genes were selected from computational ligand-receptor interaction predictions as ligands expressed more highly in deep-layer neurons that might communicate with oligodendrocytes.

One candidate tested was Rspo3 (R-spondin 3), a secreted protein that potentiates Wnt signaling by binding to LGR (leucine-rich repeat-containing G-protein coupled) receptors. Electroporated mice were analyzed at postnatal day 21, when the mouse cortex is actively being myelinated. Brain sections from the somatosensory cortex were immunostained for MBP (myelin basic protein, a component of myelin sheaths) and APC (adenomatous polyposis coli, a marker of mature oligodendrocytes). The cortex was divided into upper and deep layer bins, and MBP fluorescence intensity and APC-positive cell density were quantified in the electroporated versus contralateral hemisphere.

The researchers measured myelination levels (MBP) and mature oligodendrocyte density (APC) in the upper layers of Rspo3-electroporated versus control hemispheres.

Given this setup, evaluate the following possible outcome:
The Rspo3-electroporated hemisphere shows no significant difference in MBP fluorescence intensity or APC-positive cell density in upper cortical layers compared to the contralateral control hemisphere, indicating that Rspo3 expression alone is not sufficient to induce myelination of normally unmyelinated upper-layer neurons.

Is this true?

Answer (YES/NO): NO